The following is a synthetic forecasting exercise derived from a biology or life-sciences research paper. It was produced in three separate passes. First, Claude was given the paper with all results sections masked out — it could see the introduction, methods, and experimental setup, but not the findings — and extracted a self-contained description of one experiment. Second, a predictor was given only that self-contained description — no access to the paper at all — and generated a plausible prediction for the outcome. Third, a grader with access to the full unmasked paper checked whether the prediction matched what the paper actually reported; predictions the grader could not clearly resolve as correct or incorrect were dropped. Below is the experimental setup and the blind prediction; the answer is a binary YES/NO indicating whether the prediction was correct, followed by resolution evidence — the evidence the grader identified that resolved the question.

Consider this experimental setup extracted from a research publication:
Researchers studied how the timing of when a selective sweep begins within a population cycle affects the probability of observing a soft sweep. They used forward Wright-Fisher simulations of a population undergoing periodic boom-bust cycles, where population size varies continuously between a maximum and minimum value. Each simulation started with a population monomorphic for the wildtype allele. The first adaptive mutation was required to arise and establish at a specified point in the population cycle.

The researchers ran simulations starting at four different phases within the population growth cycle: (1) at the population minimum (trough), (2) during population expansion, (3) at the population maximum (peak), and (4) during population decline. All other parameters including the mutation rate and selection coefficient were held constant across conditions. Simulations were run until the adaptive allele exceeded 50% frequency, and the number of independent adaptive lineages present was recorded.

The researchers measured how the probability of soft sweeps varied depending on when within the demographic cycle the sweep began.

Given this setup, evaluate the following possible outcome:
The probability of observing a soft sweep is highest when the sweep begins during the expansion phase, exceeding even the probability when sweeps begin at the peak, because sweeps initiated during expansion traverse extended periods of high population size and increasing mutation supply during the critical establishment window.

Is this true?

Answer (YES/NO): NO